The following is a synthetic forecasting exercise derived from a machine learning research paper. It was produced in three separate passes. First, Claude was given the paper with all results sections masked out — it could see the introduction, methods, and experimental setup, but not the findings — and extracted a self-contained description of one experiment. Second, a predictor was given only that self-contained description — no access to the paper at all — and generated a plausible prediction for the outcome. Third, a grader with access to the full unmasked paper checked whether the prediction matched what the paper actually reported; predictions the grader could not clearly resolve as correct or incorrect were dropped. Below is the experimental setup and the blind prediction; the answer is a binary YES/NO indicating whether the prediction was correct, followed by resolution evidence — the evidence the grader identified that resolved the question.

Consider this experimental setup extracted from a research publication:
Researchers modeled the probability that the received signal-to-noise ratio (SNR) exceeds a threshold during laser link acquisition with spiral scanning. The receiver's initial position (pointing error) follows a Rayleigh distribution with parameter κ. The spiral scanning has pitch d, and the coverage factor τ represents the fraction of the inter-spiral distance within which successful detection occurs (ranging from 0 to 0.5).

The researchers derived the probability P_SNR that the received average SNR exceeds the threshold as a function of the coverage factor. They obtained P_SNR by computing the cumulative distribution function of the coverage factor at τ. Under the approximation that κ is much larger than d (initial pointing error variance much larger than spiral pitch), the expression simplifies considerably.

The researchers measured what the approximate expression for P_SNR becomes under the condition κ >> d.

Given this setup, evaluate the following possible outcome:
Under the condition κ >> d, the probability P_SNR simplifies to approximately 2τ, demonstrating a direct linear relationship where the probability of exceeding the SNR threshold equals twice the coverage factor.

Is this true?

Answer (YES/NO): YES